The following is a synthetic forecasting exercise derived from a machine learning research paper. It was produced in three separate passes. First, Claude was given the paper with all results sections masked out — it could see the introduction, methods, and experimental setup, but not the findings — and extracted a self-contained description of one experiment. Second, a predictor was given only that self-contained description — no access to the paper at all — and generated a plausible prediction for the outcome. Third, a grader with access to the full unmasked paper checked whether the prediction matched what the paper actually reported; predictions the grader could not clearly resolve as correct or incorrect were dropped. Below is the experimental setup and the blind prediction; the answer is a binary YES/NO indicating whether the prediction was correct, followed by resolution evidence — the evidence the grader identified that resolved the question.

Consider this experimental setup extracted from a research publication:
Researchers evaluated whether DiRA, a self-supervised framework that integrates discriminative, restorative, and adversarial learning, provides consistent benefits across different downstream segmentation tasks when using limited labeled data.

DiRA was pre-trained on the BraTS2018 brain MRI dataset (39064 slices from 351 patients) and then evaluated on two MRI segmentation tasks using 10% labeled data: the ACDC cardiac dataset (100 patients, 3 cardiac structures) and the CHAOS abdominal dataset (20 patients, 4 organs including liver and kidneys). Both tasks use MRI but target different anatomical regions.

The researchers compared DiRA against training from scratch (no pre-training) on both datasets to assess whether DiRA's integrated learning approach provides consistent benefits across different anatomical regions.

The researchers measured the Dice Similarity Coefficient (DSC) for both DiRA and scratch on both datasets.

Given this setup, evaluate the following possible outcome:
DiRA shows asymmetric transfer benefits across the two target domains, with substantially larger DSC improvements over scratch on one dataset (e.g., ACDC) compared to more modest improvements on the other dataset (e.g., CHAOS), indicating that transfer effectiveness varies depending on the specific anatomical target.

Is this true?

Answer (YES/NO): NO